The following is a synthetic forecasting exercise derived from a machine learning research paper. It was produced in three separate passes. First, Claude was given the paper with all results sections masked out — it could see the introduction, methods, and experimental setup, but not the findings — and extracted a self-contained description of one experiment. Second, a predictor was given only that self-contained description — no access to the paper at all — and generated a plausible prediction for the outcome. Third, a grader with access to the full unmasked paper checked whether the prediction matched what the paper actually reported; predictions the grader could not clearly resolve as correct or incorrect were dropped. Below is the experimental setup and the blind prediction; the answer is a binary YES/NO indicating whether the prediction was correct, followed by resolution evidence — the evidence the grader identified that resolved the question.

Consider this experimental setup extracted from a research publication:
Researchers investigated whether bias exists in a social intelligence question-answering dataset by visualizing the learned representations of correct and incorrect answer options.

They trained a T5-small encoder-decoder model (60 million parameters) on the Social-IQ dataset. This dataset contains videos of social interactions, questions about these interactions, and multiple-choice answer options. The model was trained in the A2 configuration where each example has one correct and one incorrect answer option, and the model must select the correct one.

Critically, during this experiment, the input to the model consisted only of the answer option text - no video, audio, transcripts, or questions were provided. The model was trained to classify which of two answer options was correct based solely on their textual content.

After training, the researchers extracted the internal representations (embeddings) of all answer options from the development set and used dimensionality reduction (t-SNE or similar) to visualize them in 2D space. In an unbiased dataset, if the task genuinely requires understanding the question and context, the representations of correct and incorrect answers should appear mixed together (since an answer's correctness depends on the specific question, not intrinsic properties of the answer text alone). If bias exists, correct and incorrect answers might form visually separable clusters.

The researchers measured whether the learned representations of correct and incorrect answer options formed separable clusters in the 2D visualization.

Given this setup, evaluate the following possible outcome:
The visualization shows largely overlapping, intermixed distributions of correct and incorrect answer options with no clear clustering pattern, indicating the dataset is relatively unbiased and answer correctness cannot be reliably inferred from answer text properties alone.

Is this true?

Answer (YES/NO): NO